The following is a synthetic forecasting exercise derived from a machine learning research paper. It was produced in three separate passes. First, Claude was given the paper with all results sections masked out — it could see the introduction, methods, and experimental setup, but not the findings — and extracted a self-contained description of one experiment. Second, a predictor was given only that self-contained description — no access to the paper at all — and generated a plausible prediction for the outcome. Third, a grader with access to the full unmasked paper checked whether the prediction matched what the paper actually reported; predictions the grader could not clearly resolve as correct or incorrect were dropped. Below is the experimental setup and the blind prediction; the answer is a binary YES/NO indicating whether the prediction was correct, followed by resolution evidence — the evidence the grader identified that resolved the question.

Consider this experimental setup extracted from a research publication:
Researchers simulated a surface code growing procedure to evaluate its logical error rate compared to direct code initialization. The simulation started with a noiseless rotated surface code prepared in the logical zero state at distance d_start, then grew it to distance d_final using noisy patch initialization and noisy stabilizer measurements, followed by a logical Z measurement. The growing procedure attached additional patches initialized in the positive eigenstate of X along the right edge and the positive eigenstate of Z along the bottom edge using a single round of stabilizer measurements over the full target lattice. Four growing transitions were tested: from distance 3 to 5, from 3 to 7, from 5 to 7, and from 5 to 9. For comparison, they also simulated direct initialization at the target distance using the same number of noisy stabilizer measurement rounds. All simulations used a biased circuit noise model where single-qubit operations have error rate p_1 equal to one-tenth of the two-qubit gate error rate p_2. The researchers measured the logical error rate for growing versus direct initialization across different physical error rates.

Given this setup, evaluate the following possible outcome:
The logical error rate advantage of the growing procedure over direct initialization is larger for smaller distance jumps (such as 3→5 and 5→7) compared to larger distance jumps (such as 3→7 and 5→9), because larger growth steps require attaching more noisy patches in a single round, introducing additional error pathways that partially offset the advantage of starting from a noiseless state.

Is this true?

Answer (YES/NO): NO